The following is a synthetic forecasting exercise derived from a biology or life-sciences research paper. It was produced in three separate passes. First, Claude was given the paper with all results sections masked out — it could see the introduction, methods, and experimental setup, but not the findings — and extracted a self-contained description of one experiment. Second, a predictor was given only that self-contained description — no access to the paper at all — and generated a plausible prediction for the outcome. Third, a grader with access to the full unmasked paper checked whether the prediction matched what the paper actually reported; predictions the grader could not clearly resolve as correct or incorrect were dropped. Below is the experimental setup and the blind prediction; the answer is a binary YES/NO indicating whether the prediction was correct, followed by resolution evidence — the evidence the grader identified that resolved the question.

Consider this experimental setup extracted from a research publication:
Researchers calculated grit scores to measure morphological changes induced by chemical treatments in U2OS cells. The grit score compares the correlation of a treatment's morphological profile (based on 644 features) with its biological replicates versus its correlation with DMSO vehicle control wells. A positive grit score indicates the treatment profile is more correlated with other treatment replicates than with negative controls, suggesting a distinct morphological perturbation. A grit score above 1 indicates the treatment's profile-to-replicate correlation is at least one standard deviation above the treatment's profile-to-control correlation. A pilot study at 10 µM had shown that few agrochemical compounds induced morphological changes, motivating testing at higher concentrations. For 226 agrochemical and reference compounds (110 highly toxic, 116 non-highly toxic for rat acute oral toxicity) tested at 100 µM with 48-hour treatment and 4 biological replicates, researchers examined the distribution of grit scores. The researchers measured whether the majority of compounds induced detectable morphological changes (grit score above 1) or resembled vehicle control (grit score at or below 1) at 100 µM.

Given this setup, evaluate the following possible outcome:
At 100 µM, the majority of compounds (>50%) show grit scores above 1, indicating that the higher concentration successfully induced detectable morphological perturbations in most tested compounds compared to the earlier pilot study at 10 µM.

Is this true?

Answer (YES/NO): YES